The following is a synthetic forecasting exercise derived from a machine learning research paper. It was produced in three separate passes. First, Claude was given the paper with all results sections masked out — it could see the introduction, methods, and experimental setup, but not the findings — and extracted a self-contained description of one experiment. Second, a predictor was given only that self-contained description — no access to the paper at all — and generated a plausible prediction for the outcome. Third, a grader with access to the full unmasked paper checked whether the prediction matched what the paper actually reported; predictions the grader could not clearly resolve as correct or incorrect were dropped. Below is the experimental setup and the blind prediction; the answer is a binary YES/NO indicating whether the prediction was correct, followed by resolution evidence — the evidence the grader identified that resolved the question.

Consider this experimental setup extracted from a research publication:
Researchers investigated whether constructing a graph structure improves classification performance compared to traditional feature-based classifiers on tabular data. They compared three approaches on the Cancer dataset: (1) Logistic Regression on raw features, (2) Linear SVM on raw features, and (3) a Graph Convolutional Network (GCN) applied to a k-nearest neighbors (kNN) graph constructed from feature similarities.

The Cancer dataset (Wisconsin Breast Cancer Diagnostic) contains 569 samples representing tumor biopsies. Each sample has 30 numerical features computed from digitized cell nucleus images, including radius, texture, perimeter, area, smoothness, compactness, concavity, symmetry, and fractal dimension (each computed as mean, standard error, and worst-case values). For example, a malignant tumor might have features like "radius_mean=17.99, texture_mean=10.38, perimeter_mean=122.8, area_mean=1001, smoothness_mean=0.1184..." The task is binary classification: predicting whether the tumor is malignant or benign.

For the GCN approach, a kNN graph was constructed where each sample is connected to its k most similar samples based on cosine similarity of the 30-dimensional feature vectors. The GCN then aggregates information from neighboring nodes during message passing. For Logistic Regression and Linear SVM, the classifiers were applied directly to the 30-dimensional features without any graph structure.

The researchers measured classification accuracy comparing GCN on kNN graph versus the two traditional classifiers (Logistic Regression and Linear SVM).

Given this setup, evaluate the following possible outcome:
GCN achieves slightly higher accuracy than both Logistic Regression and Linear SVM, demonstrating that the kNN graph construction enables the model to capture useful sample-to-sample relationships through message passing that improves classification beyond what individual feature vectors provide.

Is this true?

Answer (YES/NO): NO